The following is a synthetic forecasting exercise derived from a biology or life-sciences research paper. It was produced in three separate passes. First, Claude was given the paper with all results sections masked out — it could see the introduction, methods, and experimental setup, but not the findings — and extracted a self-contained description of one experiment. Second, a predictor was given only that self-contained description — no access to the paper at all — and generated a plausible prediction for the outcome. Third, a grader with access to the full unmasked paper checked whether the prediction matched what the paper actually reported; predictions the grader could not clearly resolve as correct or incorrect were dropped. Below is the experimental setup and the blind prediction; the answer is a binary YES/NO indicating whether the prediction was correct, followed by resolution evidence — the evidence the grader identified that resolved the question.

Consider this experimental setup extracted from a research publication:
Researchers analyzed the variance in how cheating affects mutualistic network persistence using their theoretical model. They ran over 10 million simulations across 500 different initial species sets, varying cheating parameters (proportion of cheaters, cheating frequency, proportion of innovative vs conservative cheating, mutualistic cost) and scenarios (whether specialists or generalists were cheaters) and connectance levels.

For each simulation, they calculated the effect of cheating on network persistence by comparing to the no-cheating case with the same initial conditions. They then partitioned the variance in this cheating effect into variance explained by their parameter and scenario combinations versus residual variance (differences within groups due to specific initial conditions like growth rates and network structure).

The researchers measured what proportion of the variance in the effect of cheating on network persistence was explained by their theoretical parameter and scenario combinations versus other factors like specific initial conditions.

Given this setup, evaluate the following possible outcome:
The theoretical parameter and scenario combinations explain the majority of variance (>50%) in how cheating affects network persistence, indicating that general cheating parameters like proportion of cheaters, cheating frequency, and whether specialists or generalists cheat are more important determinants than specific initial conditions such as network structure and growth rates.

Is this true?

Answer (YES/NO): YES